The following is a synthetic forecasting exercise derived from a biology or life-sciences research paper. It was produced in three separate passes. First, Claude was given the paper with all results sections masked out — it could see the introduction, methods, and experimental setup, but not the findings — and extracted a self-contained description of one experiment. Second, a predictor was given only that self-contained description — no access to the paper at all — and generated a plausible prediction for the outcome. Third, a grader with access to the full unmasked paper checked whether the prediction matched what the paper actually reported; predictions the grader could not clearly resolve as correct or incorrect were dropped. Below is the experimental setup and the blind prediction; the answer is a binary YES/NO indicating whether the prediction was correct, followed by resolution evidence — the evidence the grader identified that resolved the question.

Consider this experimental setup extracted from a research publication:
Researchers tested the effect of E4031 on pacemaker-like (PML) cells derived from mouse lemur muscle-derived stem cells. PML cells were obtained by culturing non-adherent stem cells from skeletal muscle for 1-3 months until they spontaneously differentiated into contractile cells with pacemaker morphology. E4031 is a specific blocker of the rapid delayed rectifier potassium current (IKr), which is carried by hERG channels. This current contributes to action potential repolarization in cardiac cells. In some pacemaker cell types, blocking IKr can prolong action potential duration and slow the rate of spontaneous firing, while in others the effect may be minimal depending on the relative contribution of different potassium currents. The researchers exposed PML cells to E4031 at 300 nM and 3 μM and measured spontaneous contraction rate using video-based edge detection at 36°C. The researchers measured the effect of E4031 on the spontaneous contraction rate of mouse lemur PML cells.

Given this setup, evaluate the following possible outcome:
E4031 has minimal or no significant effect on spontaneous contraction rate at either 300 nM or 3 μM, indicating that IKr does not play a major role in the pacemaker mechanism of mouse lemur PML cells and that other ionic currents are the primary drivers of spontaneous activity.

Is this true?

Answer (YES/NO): NO